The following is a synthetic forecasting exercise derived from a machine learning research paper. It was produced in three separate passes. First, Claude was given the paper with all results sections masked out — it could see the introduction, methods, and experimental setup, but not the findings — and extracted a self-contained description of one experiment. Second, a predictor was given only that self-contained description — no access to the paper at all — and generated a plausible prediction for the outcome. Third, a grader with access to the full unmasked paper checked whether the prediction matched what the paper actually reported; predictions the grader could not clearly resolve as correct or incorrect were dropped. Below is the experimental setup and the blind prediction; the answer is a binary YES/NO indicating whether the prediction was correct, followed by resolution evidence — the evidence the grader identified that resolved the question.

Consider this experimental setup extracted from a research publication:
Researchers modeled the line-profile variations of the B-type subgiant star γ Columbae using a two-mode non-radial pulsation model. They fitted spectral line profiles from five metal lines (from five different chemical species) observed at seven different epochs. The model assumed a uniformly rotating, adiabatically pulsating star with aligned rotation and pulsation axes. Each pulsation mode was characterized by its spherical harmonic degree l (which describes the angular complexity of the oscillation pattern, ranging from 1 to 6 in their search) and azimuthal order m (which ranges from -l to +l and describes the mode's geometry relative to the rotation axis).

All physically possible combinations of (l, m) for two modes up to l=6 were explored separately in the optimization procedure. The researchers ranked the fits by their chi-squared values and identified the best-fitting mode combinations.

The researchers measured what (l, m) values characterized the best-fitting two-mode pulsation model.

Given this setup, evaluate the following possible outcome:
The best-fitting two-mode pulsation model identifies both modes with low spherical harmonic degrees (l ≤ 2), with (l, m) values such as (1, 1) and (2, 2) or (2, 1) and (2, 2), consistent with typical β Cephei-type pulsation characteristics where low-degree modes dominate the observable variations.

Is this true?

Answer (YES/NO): NO